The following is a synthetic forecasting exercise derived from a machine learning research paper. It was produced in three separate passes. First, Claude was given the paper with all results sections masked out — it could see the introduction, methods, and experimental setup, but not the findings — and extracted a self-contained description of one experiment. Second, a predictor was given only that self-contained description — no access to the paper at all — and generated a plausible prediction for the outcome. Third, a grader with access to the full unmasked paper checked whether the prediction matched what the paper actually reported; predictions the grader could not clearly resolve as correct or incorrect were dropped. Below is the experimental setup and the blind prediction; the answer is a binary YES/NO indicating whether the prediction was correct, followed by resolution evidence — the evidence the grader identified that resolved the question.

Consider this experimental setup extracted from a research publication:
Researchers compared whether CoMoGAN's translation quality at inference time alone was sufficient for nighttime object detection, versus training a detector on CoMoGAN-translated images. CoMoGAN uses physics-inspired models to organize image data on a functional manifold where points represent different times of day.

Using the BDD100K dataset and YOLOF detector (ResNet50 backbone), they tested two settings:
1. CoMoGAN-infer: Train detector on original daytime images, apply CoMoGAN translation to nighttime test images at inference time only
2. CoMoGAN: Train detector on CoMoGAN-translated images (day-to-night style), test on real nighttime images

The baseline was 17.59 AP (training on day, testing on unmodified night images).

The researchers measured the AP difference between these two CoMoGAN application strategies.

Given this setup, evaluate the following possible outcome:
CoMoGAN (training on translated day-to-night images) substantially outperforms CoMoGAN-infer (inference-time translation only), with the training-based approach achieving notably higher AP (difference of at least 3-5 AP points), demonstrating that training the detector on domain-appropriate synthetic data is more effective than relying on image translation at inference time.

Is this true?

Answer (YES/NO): YES